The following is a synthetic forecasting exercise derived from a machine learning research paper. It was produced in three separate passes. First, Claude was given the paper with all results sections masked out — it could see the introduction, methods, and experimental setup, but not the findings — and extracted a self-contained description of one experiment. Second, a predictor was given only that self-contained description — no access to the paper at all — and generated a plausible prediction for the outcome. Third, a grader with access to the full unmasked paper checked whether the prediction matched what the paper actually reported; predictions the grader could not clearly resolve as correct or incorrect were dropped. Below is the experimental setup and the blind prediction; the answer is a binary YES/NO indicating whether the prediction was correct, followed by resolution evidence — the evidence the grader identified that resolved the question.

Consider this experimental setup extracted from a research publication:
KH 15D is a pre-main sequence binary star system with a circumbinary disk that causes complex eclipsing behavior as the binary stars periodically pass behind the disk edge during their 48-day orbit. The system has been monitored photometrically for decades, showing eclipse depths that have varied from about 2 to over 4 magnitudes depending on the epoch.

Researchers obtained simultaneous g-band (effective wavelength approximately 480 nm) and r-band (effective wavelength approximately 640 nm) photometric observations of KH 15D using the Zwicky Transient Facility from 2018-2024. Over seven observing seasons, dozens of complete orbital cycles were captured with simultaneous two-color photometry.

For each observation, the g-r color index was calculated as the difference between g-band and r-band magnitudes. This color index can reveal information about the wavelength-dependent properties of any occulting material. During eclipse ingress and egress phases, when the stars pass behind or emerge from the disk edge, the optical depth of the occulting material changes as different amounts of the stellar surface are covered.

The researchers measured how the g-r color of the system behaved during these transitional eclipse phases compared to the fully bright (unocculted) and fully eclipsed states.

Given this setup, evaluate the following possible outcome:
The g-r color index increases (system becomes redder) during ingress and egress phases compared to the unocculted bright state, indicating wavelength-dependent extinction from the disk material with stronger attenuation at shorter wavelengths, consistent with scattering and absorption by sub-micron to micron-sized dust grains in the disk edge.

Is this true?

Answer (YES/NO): NO